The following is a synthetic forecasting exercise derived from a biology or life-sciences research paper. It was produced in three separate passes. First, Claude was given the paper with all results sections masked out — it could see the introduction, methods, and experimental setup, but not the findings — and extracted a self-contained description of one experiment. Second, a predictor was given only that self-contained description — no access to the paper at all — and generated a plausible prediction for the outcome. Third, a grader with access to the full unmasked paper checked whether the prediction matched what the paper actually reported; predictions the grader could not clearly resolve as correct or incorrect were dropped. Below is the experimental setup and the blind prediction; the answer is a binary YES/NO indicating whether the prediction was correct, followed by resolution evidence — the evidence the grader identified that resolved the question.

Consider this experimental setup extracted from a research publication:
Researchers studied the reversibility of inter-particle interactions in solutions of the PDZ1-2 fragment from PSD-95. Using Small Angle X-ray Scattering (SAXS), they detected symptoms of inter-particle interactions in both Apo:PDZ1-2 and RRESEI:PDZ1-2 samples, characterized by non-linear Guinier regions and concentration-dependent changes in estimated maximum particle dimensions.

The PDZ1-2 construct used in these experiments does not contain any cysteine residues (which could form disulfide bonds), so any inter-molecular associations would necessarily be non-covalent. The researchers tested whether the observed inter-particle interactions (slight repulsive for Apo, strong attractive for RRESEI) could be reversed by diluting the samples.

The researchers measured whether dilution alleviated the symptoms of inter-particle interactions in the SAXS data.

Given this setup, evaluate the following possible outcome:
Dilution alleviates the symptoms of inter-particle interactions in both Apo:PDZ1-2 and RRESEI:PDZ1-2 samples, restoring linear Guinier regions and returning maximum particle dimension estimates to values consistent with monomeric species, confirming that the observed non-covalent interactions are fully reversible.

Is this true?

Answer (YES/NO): NO